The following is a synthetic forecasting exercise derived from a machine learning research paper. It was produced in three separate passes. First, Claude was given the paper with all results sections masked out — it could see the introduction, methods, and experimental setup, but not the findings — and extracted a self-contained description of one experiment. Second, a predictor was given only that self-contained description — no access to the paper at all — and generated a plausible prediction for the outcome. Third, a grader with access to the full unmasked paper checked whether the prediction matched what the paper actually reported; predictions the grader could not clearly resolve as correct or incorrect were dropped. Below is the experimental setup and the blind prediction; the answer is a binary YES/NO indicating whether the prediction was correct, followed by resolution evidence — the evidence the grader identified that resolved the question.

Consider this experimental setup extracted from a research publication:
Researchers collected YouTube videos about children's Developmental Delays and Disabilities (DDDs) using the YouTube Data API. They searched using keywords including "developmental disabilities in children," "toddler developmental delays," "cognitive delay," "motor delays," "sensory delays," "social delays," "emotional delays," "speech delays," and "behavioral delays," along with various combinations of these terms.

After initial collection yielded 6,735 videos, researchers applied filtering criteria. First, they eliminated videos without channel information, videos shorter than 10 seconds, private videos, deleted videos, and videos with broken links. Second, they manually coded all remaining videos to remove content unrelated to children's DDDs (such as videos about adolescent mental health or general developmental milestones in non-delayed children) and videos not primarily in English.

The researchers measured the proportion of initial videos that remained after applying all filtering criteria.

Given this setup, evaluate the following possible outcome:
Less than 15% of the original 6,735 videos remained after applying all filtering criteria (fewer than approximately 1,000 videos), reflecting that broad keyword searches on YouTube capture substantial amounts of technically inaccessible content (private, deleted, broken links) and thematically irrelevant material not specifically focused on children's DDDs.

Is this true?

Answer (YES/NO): NO